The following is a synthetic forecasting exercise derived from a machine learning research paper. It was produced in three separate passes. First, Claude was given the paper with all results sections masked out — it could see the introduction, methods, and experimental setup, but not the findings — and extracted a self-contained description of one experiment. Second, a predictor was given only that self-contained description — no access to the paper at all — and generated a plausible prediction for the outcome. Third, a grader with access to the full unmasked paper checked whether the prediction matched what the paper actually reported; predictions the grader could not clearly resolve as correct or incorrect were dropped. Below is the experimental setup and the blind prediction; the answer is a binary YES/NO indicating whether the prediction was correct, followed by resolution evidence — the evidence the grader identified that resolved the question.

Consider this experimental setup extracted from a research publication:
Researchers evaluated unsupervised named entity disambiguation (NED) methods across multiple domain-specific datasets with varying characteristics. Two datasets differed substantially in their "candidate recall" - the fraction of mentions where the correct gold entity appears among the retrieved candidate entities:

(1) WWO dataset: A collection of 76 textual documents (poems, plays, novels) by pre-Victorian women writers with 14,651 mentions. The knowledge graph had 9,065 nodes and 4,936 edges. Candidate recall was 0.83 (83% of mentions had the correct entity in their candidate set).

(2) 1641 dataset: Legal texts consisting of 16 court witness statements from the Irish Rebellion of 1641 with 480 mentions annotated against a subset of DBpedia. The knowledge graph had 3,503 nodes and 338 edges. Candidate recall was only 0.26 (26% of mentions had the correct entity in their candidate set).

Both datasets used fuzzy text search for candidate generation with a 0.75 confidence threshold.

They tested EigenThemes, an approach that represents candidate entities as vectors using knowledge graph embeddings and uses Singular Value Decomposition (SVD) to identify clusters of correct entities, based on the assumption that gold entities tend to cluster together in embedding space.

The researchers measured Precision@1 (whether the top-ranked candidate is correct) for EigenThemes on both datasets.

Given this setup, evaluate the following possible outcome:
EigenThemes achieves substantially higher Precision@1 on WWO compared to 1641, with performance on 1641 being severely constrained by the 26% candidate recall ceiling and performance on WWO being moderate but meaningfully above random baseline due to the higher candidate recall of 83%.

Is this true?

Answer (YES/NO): NO